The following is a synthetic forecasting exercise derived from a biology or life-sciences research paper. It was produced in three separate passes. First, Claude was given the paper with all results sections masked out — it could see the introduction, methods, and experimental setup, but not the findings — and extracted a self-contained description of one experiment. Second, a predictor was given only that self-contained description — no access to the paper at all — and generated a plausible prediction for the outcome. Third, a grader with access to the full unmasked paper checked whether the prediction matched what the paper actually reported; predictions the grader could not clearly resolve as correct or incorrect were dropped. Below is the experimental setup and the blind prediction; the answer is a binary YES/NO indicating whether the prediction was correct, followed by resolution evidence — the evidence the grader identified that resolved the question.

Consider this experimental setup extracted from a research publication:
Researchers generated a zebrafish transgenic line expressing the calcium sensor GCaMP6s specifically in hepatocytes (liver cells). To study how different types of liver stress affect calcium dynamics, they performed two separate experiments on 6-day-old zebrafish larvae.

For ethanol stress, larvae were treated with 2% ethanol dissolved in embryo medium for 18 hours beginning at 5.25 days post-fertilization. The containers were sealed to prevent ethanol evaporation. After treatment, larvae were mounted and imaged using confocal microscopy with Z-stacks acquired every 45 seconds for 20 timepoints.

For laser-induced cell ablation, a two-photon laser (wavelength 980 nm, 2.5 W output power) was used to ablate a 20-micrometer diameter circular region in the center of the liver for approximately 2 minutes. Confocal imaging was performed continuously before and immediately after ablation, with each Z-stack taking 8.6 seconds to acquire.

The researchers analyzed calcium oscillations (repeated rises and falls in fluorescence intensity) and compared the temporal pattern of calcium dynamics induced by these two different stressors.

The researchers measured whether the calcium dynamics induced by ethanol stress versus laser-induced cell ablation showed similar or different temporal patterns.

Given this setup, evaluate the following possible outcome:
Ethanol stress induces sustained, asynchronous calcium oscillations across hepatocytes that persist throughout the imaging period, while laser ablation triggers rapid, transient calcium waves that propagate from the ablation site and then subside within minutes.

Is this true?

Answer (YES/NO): NO